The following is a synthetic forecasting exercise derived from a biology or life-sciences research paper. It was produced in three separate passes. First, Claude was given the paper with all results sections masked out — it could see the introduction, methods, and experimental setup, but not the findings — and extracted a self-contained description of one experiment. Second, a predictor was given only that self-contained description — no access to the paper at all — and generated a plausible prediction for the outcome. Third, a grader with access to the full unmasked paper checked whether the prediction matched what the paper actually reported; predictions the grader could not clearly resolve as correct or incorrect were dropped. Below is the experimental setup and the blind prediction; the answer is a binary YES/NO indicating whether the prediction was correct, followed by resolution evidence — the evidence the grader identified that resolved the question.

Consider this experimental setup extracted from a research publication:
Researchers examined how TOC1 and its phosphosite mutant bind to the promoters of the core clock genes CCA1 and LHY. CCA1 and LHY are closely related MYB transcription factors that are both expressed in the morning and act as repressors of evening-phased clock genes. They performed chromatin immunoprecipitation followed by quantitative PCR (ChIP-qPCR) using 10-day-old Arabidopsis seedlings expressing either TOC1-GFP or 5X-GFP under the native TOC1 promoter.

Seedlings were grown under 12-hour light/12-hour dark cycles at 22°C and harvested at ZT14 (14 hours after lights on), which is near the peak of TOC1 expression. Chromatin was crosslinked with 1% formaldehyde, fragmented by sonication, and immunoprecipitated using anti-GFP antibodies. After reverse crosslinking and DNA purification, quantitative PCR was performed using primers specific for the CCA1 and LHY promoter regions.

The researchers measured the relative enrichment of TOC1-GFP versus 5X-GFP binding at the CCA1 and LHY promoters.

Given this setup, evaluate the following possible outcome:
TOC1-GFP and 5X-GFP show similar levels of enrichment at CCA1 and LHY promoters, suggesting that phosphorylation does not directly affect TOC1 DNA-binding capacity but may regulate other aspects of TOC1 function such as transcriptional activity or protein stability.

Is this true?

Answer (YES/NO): NO